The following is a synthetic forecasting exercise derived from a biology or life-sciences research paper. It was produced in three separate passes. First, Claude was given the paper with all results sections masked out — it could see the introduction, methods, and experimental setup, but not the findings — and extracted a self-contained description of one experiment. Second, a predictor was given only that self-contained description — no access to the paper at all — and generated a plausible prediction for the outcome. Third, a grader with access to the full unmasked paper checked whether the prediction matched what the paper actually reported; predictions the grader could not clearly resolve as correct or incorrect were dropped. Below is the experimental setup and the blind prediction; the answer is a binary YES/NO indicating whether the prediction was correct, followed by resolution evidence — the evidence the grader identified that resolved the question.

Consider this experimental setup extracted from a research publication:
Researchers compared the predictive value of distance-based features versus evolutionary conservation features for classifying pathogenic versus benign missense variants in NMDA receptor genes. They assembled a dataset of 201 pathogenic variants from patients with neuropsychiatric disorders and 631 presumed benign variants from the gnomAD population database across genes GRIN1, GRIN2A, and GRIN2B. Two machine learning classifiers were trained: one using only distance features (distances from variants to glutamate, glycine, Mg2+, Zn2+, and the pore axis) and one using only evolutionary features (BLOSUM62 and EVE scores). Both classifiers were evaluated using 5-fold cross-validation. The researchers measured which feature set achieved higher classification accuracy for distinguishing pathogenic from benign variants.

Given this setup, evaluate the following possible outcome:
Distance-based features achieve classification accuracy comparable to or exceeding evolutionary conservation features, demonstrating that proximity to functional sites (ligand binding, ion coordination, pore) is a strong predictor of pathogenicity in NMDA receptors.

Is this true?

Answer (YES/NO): YES